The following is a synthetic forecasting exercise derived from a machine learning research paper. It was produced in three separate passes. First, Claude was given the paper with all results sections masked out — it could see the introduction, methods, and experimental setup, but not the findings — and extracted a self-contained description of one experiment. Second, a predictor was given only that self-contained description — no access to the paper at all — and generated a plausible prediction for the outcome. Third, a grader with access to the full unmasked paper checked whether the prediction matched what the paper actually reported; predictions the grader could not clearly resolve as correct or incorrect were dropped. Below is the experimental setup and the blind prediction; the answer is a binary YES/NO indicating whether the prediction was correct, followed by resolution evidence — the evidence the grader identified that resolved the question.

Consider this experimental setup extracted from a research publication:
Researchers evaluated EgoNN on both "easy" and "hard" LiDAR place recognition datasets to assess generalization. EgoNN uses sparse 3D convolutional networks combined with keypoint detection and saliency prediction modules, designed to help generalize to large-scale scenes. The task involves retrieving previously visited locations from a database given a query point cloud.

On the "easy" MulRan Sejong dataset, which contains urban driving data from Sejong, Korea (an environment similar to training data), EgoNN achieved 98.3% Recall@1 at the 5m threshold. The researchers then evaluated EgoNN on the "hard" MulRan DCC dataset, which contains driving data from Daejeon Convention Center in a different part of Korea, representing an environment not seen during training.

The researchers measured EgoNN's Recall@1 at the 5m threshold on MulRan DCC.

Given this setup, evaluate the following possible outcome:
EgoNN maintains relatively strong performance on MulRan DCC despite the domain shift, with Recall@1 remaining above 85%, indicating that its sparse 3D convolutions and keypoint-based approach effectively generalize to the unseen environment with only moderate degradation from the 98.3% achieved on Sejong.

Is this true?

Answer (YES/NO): NO